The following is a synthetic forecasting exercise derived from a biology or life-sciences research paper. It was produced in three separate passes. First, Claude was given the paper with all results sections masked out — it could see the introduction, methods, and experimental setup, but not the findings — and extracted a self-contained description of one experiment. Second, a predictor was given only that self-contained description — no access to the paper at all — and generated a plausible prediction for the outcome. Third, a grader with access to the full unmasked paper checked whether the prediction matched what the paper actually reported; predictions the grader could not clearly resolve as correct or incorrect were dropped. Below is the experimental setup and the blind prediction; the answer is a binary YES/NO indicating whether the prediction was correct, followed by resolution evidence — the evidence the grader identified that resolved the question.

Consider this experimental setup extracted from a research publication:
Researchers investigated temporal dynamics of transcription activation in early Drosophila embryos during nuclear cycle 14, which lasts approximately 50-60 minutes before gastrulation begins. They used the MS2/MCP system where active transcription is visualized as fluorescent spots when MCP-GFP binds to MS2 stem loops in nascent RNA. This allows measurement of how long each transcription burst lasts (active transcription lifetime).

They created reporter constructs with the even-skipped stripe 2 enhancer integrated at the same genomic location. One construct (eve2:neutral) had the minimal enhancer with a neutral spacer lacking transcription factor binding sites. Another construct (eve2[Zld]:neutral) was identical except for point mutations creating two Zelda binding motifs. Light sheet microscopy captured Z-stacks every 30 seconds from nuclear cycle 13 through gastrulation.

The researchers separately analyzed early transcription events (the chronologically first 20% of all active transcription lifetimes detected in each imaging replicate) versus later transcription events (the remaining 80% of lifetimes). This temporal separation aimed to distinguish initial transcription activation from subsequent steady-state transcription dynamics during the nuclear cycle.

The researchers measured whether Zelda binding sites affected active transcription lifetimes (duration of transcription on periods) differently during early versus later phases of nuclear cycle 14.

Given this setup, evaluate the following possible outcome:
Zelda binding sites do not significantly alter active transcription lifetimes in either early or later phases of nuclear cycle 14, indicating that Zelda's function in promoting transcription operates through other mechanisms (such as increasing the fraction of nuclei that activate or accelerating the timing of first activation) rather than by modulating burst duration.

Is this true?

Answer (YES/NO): NO